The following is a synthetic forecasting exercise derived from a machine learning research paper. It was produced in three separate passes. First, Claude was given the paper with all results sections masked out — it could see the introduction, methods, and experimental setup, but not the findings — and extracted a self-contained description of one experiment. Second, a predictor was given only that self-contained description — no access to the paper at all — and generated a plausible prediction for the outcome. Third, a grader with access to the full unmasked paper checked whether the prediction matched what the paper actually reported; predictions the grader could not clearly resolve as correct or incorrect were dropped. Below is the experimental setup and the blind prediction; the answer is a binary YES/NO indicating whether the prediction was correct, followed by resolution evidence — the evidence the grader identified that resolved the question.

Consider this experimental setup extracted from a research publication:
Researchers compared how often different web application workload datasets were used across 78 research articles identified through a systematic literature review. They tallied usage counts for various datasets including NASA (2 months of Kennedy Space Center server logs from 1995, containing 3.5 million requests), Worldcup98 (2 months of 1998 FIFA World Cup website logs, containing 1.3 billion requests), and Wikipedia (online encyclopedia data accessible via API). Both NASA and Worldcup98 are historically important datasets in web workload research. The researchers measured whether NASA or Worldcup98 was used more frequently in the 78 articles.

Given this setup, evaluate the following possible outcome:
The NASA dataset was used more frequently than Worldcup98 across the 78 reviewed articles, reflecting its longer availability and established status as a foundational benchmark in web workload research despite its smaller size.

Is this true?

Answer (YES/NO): YES